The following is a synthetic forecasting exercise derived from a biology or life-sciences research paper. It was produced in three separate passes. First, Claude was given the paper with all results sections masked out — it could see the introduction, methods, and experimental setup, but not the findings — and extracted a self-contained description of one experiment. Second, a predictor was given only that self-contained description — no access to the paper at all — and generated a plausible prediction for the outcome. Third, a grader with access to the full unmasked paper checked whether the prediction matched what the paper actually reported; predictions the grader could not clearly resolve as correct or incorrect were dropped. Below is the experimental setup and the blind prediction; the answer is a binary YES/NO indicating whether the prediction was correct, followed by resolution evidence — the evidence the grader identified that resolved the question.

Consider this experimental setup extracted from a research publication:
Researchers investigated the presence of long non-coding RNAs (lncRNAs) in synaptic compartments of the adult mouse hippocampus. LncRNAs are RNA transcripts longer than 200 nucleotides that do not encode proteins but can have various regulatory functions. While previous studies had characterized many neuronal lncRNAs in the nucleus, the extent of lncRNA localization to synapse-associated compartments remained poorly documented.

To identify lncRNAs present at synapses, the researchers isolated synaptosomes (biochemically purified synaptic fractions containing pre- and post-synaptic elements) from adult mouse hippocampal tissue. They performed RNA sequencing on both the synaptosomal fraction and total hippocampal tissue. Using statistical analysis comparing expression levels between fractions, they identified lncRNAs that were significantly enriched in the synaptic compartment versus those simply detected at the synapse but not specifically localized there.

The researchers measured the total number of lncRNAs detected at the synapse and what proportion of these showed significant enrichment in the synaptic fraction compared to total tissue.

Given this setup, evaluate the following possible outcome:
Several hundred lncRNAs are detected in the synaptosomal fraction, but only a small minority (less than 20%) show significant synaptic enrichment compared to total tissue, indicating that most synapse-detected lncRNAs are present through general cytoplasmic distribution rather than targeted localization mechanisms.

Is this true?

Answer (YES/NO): YES